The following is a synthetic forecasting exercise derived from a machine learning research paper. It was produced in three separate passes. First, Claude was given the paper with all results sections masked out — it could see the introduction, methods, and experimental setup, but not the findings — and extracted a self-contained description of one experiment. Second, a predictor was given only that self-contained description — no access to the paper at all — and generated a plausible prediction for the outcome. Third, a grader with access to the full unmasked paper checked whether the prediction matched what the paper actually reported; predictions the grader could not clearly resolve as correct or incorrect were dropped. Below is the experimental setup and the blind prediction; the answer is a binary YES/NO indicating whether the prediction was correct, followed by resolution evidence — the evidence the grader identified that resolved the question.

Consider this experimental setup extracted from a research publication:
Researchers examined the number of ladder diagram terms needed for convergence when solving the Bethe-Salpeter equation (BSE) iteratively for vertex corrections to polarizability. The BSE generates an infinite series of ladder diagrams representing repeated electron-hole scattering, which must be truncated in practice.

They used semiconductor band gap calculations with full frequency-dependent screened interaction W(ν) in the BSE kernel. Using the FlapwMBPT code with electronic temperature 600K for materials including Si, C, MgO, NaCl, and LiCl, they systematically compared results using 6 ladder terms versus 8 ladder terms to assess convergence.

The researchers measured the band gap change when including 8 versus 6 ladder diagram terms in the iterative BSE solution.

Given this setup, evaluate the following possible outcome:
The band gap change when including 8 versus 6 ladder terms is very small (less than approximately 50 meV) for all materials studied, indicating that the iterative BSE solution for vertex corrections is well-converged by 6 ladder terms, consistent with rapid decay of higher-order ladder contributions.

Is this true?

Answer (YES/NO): YES